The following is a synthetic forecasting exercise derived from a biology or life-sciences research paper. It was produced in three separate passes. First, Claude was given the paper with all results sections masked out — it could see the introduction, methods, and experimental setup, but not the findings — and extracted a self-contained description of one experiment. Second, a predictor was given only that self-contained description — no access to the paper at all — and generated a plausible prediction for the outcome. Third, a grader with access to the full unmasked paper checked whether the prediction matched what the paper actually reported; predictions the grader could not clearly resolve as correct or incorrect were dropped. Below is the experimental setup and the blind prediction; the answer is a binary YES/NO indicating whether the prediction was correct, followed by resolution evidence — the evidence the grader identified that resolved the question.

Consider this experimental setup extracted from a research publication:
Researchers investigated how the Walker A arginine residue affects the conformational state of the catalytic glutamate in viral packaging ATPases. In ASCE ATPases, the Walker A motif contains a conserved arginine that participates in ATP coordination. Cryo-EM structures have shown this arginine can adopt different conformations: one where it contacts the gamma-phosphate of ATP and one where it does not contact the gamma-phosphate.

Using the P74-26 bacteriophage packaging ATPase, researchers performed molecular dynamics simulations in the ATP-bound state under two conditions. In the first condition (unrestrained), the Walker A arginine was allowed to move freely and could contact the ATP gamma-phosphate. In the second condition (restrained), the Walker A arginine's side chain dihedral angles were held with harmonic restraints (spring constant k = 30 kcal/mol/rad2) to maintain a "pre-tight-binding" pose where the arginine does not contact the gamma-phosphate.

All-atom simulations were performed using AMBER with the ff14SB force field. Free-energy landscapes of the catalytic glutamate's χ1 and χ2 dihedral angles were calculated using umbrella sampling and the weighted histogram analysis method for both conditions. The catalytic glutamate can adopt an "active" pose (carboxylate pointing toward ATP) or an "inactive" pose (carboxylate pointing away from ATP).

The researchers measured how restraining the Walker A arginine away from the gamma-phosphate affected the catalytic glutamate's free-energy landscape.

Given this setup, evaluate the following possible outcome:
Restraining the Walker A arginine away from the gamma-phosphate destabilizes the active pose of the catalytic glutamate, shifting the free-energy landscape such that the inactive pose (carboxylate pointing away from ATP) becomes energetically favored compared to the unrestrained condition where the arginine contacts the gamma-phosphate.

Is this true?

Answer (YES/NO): NO